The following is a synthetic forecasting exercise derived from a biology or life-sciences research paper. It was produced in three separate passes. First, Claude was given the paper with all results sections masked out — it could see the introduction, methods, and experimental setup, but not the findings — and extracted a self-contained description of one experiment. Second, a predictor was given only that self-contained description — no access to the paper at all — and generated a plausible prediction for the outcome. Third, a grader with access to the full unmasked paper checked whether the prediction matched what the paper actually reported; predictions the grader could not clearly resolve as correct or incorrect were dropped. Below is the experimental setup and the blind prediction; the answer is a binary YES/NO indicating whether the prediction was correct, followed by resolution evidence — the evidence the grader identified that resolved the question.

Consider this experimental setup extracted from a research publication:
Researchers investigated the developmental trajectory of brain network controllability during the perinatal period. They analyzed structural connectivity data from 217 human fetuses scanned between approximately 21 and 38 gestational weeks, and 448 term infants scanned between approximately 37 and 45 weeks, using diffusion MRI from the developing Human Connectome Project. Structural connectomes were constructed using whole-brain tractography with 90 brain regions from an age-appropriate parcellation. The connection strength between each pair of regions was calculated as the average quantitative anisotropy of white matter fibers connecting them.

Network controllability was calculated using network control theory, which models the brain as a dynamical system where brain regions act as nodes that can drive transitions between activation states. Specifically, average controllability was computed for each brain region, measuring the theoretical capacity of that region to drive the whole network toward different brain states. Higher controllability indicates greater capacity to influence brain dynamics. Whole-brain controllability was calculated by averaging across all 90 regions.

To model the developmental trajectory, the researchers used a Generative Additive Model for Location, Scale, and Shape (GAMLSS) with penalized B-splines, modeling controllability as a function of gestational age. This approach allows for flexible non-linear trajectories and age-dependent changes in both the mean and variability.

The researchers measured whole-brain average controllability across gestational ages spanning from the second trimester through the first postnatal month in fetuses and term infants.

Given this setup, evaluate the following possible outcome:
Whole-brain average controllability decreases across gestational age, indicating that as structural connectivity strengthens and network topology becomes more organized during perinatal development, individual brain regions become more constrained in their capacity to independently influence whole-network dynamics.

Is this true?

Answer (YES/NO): NO